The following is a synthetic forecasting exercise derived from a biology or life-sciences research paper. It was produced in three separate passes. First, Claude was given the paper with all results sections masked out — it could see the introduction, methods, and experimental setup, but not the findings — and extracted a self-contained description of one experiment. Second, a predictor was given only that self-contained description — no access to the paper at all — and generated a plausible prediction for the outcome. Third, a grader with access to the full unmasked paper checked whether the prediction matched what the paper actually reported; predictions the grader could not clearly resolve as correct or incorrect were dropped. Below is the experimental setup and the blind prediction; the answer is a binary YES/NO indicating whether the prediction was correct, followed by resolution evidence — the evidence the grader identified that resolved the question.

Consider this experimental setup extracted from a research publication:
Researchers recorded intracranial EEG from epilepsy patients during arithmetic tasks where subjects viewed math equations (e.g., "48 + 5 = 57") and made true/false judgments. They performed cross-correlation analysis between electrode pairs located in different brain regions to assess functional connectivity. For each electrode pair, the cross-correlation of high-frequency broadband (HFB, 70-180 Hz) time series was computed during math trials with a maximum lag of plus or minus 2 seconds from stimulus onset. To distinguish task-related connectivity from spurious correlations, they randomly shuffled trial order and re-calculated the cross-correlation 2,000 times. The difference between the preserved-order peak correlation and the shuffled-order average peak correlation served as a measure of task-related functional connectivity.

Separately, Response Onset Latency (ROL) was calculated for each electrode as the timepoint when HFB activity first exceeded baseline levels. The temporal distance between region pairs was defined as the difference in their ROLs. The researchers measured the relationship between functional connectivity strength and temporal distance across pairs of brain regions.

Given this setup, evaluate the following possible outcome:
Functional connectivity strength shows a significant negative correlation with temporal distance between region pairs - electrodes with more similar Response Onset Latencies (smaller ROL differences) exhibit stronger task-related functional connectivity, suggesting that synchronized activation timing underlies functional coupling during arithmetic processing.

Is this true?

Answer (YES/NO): YES